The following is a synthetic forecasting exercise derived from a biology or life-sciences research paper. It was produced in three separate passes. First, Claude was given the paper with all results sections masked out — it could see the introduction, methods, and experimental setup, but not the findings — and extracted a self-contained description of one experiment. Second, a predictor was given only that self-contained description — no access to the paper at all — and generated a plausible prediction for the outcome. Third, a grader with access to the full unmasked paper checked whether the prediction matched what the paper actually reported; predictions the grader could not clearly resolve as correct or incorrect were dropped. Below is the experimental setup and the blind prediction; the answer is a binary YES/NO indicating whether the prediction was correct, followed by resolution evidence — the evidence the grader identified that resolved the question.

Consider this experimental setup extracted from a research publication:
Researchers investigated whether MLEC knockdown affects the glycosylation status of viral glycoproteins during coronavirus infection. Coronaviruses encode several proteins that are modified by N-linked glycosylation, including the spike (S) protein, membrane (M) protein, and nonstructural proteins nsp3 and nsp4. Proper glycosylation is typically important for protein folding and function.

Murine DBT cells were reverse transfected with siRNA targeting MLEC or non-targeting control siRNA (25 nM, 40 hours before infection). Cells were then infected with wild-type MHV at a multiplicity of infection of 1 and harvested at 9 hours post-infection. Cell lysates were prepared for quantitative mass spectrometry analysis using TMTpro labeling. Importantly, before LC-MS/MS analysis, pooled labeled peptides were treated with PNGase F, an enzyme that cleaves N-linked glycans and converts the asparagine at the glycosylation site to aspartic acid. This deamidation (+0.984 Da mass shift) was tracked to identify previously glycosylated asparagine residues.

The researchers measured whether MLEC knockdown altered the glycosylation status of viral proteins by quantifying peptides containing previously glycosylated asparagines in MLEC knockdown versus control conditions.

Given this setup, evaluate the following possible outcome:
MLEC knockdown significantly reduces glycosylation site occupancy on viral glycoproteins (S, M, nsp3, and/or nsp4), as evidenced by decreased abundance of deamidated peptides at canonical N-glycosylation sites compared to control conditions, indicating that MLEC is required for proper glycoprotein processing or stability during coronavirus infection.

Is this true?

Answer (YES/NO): NO